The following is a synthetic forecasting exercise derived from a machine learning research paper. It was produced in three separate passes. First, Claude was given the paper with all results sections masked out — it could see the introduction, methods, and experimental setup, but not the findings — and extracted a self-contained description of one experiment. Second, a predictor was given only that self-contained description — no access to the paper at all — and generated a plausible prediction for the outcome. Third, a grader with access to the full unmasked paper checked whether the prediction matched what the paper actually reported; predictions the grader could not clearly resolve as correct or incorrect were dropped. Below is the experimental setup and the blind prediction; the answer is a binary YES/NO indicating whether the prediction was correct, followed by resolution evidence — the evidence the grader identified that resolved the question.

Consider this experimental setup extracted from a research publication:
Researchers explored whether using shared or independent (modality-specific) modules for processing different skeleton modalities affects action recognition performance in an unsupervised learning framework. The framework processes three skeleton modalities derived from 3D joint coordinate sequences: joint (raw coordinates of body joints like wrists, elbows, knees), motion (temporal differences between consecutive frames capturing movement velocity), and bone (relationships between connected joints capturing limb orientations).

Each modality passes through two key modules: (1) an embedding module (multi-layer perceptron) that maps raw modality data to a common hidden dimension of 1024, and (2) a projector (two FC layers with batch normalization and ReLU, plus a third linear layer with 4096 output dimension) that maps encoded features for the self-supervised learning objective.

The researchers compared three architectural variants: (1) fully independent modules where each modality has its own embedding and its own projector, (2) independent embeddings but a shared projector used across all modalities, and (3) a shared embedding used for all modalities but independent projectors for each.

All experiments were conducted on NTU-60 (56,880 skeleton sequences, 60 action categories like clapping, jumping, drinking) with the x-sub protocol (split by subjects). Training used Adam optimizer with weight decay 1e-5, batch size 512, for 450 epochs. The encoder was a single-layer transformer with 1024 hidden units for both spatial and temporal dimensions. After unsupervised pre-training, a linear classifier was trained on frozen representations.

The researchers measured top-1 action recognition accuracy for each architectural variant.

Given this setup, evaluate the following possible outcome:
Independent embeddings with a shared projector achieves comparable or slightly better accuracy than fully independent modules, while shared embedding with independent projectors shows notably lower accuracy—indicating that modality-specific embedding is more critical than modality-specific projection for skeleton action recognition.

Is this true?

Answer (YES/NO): NO